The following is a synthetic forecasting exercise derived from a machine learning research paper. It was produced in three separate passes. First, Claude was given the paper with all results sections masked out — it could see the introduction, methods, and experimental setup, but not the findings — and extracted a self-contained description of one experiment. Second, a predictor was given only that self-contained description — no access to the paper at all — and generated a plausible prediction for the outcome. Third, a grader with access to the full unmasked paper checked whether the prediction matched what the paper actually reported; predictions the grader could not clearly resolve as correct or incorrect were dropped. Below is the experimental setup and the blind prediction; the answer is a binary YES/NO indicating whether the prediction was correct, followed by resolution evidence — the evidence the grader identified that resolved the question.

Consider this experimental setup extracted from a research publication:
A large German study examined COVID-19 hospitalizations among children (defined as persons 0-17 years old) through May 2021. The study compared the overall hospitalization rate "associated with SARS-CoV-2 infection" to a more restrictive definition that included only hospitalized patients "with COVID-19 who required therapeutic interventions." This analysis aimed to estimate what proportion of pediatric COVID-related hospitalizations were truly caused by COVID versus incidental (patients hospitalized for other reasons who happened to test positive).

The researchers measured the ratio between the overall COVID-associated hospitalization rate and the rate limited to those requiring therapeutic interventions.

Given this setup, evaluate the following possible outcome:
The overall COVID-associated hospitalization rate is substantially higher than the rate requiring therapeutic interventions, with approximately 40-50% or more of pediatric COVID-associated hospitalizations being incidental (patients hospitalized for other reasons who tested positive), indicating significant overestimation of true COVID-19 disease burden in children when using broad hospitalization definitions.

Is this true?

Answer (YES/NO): NO